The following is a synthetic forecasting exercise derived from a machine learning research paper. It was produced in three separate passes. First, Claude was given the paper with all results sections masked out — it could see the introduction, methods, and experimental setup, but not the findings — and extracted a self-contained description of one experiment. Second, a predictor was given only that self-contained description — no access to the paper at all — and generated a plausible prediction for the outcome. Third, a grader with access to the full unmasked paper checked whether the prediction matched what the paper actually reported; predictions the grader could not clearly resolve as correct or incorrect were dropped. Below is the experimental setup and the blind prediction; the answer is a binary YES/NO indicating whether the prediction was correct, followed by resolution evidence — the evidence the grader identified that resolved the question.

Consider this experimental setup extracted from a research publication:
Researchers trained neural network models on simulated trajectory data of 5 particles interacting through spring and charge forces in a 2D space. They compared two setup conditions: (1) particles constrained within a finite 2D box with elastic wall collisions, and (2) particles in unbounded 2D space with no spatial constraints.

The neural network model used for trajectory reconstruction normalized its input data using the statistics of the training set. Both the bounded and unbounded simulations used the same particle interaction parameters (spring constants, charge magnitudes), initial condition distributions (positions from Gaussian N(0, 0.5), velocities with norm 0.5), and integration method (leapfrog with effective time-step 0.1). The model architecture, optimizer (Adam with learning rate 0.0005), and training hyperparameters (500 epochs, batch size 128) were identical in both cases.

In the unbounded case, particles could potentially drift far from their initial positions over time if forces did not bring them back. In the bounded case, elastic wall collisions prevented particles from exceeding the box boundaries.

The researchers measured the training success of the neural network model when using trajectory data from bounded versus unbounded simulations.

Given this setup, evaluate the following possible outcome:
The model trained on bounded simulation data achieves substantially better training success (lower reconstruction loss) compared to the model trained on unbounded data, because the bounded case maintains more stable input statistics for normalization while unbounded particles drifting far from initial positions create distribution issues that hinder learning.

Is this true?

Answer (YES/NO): YES